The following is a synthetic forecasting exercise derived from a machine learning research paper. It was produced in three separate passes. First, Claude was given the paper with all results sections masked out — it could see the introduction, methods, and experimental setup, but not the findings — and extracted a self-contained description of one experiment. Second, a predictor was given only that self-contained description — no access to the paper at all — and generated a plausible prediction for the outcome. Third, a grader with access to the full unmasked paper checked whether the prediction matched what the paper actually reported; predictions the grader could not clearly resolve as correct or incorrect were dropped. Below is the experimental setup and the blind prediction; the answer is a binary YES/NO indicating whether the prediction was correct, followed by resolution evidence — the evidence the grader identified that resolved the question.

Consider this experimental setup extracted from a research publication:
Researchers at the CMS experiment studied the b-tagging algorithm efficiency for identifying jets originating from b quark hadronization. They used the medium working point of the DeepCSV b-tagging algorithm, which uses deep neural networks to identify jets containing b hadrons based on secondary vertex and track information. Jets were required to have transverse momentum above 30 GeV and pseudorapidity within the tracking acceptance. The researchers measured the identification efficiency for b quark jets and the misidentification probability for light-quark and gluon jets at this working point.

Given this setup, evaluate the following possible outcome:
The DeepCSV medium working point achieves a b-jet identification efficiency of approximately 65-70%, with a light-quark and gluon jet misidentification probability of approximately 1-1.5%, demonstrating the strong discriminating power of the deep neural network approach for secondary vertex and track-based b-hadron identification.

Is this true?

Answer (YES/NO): NO